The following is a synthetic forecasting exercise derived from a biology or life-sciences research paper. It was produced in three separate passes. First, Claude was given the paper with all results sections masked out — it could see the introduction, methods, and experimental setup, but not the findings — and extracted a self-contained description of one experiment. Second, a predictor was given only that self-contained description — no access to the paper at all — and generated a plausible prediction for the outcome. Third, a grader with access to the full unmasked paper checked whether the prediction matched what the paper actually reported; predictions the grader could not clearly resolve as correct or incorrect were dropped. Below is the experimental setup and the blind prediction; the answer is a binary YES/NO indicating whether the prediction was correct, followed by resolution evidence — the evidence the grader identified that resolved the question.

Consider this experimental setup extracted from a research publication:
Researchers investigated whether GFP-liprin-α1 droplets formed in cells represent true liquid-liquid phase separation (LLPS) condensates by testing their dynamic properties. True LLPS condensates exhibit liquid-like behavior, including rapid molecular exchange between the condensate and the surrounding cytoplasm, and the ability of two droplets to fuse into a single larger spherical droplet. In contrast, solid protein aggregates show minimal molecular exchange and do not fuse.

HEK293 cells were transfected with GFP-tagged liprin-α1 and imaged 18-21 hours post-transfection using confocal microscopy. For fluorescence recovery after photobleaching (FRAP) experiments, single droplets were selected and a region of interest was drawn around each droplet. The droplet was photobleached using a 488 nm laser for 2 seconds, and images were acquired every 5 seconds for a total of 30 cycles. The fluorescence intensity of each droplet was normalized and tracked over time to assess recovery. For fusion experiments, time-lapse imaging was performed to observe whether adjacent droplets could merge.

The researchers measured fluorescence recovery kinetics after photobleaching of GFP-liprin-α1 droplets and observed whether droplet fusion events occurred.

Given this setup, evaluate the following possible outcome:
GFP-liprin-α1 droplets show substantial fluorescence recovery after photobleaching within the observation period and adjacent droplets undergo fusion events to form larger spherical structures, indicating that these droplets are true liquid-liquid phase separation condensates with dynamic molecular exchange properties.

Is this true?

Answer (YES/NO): YES